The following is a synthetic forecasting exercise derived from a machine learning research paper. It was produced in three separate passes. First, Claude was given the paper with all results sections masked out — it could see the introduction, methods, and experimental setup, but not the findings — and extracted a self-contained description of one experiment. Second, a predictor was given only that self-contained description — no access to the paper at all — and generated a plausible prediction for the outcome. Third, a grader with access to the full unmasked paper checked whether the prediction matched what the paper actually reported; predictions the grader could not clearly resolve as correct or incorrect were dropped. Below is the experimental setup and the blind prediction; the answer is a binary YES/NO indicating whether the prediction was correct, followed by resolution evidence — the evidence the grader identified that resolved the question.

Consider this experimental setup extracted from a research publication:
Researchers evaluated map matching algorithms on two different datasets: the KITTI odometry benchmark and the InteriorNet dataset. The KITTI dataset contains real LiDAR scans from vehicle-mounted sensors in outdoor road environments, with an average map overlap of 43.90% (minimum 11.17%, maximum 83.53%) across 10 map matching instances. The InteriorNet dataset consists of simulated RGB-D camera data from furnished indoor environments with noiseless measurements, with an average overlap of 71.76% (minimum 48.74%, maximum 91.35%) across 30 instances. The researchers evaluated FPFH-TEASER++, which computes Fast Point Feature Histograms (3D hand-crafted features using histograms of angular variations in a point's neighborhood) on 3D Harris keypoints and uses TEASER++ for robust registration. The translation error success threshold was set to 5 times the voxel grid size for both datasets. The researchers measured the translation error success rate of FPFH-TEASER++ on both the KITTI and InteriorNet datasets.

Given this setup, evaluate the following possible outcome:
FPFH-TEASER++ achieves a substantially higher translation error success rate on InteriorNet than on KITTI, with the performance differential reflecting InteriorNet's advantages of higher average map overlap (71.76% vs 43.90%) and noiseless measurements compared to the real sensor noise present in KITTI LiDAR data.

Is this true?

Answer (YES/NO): YES